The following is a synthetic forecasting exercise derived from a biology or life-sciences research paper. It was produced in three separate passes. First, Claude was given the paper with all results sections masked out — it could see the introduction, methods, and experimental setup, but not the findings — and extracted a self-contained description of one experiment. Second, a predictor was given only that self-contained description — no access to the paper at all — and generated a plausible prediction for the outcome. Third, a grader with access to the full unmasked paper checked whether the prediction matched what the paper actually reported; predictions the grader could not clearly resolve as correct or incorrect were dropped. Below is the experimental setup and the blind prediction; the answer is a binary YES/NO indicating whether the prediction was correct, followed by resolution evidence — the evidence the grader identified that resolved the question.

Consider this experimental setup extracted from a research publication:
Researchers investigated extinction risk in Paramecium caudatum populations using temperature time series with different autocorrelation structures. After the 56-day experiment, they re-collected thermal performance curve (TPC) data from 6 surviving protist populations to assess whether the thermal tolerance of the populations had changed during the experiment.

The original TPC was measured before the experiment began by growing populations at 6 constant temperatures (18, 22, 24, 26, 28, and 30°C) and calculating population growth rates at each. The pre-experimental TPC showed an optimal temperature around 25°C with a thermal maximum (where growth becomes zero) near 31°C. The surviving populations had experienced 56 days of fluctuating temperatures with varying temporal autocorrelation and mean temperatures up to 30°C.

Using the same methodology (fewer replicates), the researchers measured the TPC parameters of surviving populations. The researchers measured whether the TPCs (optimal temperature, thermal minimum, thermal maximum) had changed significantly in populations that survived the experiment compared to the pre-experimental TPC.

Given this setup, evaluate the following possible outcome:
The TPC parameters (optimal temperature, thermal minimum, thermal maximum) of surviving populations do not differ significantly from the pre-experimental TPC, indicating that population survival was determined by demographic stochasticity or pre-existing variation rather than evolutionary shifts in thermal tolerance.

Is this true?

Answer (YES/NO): YES